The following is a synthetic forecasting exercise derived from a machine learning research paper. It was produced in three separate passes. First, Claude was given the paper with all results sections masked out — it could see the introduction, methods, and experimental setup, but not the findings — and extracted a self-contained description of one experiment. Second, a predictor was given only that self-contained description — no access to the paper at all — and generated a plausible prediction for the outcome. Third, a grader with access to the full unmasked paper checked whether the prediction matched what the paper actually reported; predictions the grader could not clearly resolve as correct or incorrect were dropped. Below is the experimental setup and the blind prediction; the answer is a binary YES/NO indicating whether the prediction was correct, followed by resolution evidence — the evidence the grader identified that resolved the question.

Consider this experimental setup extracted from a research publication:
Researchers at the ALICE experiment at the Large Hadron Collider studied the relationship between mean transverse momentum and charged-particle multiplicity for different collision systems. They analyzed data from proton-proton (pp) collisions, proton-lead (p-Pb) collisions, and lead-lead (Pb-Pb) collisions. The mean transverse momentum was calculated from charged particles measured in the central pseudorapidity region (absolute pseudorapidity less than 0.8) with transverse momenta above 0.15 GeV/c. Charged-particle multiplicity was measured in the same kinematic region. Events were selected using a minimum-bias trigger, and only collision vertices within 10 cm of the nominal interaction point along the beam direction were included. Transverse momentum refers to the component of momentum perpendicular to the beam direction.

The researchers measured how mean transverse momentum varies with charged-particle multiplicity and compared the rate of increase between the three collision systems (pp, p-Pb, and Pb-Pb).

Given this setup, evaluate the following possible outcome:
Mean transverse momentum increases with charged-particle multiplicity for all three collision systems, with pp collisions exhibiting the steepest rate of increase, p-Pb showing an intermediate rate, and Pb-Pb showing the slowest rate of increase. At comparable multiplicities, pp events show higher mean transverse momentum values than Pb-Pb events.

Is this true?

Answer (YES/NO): YES